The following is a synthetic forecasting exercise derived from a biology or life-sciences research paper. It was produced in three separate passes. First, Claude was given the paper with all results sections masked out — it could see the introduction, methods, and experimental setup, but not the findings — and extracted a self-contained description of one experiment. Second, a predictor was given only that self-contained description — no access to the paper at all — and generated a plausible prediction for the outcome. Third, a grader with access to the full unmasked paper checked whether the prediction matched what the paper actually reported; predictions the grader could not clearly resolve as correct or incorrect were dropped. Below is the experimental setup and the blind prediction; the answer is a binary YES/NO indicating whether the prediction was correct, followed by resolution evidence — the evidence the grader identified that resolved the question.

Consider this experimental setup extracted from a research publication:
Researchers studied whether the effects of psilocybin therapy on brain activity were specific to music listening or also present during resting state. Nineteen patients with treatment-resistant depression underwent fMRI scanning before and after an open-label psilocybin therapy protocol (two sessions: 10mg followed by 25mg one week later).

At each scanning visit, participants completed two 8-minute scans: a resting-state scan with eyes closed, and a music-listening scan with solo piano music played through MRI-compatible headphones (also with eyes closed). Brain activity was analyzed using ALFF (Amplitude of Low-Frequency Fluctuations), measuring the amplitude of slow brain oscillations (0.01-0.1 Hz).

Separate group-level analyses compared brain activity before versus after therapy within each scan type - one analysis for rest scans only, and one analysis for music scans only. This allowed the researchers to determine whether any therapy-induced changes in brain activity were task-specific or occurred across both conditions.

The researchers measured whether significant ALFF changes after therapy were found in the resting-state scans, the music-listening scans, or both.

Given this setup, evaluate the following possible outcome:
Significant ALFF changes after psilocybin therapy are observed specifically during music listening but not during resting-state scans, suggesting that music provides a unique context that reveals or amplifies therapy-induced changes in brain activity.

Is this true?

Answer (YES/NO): NO